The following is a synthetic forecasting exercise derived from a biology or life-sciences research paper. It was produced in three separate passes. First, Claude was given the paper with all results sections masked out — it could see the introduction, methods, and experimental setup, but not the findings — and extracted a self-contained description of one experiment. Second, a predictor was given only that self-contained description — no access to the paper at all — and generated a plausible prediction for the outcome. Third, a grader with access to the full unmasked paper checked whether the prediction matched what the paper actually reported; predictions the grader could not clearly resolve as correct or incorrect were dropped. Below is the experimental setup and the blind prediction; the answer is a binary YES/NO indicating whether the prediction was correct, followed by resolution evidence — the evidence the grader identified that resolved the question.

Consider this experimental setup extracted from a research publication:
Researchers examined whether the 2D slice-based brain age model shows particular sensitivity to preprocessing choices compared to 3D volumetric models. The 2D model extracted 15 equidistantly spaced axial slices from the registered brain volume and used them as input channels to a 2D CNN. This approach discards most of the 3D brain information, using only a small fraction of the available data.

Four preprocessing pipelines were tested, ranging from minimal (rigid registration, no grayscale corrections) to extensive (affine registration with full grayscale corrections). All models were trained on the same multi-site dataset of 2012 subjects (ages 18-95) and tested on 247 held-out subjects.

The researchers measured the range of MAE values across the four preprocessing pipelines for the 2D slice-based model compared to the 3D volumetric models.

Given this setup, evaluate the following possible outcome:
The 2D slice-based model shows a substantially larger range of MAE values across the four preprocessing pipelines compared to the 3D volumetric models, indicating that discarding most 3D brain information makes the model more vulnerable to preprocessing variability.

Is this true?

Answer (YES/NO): YES